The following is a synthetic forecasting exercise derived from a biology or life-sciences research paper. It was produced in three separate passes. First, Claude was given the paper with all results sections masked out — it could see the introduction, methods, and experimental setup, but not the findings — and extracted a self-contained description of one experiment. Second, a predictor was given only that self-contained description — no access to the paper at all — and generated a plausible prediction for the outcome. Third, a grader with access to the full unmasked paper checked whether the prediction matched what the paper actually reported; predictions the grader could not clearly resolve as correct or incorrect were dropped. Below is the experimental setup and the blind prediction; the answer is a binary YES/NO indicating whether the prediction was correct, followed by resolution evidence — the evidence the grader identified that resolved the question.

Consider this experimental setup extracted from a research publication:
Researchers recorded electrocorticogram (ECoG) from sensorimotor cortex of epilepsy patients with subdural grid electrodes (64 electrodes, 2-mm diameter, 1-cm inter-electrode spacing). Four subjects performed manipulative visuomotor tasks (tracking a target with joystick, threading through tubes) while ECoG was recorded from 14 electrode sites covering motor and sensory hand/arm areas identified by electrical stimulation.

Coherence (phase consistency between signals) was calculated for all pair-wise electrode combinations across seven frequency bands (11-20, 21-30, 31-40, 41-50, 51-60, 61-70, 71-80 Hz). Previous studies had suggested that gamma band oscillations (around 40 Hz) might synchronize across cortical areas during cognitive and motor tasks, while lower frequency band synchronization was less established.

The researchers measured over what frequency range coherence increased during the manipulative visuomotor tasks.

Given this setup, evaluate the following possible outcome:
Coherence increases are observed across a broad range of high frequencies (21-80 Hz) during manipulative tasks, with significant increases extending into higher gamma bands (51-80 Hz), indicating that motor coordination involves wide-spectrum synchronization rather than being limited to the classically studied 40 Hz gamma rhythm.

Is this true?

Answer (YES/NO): NO